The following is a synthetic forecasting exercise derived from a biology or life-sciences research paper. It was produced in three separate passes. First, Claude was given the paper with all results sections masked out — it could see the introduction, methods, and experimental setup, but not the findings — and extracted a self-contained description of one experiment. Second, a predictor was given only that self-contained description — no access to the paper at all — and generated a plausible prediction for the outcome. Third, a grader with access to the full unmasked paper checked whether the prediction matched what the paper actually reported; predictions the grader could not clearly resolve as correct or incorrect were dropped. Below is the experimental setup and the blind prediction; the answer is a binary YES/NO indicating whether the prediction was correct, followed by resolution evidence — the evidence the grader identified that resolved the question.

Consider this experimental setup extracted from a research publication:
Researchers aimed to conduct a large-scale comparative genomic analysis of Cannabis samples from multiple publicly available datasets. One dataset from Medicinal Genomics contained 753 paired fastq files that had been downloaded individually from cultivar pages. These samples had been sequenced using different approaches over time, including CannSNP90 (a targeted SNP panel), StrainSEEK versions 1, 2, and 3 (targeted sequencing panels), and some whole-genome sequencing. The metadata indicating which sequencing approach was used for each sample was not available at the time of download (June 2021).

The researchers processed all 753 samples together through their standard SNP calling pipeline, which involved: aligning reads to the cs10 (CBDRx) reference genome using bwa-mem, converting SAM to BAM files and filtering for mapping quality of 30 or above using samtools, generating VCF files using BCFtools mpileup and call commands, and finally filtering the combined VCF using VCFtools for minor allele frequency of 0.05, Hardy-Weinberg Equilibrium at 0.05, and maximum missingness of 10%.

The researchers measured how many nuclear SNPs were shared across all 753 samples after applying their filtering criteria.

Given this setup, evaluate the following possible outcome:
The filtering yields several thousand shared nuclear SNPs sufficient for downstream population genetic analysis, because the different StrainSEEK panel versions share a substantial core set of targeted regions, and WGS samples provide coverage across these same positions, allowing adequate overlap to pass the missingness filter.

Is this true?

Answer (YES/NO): NO